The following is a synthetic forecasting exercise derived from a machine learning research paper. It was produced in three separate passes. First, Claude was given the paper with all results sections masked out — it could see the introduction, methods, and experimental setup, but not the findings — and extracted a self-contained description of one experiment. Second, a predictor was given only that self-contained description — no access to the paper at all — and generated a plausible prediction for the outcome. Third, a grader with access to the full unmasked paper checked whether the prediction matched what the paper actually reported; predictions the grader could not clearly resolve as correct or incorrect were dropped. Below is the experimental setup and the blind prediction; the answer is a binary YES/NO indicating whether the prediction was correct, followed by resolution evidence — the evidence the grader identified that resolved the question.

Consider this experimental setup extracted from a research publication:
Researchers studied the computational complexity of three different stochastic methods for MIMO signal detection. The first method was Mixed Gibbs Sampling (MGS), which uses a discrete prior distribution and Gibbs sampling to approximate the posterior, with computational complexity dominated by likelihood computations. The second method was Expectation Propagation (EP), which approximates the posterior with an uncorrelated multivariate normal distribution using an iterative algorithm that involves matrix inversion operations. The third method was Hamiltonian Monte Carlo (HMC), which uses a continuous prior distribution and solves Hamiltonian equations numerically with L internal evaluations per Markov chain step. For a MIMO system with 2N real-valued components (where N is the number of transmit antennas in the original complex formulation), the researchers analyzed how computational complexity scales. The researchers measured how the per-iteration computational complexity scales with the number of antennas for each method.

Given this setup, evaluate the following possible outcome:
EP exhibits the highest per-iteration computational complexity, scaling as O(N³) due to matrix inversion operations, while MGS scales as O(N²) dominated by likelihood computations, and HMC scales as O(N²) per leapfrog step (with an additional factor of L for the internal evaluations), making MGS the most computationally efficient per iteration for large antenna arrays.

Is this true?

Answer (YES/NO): YES